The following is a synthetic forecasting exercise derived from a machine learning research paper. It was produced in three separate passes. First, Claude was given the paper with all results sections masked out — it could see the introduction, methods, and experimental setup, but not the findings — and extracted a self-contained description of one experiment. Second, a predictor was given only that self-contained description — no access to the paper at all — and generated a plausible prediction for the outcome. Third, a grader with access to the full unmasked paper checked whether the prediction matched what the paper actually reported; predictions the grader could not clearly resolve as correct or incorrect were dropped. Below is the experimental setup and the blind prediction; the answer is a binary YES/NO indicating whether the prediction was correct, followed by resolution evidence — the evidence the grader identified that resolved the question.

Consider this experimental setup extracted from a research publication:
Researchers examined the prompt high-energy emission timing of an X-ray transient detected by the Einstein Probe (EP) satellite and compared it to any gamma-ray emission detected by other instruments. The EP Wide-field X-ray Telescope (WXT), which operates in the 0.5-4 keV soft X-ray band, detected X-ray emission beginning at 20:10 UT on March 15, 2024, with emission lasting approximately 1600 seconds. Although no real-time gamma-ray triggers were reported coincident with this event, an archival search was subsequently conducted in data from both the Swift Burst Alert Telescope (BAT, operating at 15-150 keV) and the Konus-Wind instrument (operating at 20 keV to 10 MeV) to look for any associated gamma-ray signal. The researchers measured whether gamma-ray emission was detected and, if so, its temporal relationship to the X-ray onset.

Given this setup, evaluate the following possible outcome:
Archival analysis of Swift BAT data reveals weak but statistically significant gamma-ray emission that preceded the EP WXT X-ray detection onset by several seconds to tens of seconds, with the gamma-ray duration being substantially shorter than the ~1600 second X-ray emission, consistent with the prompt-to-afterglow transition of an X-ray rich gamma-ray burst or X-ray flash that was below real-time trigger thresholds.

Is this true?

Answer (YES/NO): NO